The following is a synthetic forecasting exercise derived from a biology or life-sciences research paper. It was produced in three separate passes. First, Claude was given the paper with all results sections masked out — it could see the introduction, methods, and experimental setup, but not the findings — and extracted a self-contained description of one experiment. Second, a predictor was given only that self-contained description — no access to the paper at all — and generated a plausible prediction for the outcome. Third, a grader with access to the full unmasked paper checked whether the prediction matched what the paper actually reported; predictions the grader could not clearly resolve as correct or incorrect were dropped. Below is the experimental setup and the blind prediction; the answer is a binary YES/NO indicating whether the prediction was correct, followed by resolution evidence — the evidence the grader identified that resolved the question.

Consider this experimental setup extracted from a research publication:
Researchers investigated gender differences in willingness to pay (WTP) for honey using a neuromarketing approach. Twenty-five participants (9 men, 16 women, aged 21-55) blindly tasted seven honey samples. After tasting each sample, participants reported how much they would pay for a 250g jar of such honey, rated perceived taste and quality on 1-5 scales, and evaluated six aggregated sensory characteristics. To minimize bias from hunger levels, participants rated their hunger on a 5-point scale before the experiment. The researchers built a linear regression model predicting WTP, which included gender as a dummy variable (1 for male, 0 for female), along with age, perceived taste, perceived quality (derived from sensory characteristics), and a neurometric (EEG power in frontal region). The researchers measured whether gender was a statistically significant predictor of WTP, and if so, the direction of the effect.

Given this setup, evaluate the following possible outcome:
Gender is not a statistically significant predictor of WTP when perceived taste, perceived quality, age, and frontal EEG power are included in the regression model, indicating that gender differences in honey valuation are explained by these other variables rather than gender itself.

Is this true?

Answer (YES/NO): NO